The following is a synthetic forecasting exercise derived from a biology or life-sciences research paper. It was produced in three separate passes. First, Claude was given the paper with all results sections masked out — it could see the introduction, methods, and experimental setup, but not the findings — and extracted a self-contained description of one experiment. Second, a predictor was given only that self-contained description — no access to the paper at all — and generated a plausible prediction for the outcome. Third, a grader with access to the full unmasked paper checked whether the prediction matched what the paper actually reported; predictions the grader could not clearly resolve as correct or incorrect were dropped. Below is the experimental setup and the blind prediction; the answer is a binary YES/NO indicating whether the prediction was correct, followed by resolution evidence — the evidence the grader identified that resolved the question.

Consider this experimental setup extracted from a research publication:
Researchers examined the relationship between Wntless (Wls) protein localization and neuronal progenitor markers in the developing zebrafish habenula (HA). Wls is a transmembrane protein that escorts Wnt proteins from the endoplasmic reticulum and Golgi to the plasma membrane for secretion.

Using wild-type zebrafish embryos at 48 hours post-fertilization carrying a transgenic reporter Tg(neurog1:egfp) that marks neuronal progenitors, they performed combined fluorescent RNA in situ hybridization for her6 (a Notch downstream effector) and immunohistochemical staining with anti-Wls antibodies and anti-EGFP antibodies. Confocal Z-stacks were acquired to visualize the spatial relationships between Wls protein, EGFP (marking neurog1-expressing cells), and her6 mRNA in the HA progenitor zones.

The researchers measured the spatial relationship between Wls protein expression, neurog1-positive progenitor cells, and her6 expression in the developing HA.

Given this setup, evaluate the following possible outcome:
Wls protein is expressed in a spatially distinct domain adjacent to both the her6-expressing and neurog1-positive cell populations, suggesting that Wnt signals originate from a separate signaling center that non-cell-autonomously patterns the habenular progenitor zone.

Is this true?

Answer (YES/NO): NO